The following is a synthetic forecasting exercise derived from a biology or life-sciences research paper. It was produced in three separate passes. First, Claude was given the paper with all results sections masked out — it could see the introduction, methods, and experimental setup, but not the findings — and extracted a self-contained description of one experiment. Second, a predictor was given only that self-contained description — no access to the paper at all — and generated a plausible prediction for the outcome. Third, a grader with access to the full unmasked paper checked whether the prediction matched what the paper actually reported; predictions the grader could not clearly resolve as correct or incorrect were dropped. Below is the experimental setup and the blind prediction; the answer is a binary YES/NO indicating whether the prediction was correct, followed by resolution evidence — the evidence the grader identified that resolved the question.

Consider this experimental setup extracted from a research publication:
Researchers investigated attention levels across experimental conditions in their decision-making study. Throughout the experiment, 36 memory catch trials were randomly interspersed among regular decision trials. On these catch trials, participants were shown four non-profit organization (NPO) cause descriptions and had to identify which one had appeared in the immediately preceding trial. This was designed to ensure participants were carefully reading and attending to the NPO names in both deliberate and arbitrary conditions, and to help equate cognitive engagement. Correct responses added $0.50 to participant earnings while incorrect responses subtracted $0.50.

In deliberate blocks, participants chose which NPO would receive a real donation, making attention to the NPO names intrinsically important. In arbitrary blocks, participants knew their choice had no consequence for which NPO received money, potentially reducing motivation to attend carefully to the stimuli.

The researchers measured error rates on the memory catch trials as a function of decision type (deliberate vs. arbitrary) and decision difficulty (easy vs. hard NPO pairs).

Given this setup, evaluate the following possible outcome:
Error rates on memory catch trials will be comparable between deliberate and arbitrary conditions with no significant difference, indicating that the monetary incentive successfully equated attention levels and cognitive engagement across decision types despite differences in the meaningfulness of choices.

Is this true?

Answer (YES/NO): YES